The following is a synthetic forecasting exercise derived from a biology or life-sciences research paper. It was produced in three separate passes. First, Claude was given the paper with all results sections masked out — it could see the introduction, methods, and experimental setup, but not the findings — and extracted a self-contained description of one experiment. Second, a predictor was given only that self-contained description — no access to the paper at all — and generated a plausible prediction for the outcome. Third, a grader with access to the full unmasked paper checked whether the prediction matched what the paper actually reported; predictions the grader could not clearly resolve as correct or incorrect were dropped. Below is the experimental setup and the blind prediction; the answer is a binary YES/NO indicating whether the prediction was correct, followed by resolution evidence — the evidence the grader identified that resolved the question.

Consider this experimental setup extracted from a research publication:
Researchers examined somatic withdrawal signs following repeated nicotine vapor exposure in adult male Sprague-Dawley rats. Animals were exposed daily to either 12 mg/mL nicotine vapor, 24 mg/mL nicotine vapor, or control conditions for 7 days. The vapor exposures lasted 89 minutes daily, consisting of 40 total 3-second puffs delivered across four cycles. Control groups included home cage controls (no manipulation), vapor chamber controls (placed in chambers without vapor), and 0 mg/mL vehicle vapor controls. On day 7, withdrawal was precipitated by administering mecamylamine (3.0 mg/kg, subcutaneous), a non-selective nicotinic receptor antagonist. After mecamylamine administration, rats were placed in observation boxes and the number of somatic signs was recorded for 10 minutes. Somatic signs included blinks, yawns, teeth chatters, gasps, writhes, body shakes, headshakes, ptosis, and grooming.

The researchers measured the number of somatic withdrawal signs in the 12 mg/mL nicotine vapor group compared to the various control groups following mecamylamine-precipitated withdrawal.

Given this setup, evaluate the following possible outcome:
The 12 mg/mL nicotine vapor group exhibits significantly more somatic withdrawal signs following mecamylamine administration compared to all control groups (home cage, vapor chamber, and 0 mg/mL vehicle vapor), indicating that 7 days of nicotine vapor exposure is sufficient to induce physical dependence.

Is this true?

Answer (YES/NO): NO